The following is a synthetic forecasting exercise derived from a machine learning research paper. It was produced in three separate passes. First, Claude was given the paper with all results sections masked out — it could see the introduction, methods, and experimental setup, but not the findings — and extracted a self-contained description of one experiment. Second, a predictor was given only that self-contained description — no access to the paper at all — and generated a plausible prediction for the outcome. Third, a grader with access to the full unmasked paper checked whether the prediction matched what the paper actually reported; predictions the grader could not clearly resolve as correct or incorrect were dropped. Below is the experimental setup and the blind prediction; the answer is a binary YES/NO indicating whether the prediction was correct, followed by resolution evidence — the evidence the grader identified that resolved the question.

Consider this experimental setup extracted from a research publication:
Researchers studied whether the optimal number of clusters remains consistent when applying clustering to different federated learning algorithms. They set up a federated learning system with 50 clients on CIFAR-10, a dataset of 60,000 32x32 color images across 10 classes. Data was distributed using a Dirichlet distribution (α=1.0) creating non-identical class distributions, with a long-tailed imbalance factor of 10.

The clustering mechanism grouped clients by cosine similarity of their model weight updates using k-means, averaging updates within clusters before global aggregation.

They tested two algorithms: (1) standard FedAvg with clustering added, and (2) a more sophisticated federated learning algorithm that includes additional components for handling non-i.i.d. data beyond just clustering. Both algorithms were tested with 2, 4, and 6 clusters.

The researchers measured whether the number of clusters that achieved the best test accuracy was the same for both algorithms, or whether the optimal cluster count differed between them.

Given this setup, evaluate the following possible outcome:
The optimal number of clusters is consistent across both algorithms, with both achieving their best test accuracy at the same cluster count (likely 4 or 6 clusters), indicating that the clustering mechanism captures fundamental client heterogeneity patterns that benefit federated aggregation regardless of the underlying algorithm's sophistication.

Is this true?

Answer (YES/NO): YES